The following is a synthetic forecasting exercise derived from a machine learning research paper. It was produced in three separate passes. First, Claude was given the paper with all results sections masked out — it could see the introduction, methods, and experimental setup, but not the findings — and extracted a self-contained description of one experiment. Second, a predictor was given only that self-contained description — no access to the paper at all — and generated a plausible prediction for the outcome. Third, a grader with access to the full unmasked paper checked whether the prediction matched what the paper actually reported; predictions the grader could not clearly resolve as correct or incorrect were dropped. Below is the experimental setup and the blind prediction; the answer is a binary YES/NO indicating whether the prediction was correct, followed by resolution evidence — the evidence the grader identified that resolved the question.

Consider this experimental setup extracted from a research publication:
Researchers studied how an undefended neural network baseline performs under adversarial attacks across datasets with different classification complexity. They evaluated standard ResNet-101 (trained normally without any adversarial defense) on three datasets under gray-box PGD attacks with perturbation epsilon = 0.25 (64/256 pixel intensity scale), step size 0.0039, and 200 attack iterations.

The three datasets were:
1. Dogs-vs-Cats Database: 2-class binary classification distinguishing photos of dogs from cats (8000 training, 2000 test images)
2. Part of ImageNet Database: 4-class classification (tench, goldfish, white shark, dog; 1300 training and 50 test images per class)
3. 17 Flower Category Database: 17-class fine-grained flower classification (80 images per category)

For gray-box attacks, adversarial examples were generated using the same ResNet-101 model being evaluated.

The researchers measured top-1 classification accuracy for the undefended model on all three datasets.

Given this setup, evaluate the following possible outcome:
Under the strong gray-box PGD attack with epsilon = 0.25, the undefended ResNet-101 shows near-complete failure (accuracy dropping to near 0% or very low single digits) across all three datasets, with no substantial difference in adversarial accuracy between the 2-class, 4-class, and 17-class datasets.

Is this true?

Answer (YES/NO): YES